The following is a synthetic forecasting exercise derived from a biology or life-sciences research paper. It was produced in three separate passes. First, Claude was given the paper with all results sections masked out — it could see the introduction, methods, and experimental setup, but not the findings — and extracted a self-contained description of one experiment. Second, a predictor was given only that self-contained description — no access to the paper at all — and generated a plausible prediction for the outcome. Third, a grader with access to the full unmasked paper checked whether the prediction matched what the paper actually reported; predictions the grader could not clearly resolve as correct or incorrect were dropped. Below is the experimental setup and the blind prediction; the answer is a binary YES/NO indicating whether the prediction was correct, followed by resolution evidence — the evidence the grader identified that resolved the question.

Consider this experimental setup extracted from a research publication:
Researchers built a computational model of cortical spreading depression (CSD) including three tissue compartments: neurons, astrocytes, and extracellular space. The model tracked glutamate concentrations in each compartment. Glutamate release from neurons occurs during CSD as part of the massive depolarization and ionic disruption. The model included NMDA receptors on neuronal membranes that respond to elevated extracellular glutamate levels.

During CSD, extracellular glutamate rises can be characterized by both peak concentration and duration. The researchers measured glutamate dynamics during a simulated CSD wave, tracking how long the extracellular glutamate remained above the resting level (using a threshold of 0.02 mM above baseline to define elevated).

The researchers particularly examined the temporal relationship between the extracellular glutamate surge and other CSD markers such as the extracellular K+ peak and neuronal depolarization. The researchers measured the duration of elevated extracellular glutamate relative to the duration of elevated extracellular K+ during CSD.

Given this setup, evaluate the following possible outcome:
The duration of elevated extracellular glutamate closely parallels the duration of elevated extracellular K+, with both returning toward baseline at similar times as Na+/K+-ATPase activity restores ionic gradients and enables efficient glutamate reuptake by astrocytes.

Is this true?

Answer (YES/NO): NO